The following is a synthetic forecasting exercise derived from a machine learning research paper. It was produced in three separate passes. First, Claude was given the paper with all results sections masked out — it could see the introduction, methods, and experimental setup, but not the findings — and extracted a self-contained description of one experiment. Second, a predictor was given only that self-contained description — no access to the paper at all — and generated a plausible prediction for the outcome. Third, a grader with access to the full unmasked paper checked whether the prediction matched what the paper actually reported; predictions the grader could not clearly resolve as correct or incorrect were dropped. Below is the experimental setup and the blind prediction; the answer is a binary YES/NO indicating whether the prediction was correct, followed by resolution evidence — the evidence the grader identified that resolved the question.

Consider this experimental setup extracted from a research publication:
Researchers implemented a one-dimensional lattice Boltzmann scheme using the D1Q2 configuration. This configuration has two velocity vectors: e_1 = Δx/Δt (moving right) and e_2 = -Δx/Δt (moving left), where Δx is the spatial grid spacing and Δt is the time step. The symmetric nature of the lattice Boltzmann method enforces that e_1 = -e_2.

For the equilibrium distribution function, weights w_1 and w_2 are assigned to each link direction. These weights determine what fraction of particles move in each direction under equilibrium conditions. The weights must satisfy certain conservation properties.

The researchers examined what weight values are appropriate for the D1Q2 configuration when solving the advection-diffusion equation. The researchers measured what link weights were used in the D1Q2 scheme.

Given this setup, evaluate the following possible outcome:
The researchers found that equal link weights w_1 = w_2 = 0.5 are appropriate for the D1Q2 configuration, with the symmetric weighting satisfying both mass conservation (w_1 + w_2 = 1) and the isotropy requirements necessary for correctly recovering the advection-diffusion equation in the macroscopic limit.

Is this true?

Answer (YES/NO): YES